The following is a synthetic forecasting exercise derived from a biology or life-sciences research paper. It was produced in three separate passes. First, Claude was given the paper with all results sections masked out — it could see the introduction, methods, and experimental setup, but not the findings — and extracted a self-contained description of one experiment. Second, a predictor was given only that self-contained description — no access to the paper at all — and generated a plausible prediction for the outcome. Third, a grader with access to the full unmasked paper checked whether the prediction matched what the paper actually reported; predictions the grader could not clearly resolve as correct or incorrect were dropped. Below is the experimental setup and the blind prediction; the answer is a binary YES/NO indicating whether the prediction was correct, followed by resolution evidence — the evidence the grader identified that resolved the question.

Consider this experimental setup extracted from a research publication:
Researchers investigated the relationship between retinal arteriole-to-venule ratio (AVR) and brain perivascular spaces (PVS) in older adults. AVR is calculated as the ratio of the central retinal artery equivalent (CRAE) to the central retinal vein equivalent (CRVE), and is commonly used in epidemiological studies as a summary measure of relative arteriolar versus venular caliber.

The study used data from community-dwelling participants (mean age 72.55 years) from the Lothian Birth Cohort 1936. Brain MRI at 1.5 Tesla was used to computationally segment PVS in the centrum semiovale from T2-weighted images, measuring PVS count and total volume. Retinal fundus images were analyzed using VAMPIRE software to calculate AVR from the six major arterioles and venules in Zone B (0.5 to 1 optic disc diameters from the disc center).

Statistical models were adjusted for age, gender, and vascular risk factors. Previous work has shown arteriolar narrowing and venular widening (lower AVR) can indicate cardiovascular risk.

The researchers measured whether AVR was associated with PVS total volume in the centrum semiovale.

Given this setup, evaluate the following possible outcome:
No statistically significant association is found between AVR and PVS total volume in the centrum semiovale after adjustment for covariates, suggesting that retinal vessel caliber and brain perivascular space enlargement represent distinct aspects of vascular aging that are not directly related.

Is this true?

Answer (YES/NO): YES